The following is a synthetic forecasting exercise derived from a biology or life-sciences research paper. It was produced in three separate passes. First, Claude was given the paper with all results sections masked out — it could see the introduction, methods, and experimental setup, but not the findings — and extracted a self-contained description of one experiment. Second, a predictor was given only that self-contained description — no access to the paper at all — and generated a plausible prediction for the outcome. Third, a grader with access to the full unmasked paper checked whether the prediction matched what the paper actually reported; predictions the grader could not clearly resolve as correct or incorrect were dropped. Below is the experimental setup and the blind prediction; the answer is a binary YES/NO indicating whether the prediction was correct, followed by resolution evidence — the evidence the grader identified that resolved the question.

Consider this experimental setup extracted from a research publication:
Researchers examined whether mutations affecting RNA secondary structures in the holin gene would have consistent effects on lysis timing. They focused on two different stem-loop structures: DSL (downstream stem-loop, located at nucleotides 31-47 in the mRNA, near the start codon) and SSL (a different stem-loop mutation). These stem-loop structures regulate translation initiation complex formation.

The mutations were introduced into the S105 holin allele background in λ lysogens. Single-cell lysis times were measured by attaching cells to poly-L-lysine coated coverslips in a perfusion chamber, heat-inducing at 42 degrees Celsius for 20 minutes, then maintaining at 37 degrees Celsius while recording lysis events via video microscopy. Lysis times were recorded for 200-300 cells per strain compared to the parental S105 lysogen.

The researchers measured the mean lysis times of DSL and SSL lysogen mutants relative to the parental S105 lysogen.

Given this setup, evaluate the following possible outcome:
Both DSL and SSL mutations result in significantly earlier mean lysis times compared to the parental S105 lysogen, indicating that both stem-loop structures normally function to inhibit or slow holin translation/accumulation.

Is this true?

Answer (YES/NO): NO